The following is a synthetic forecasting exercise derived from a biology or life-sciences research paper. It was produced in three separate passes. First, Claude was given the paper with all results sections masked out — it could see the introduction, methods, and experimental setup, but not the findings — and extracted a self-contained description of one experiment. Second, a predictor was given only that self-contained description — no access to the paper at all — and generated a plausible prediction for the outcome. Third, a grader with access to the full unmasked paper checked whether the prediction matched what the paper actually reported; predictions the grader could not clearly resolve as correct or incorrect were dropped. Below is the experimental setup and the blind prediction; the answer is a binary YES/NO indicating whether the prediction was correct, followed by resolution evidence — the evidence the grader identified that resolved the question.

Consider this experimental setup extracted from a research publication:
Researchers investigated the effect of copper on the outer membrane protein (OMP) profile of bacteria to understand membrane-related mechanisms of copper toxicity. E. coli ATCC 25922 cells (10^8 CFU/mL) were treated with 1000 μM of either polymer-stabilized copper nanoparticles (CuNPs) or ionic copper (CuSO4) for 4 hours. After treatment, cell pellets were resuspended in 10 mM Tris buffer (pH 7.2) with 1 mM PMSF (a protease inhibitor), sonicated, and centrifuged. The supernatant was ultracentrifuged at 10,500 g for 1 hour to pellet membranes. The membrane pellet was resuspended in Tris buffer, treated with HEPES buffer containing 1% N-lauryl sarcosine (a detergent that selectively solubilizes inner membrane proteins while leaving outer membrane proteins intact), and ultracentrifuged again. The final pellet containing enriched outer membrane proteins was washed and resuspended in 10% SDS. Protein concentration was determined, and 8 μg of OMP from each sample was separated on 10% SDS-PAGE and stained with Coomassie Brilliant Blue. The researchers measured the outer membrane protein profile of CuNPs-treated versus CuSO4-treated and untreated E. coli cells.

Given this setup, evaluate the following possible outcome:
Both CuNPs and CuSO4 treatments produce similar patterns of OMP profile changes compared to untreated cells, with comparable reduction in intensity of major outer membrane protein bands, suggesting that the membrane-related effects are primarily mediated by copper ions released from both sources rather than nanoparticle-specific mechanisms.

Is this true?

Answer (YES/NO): NO